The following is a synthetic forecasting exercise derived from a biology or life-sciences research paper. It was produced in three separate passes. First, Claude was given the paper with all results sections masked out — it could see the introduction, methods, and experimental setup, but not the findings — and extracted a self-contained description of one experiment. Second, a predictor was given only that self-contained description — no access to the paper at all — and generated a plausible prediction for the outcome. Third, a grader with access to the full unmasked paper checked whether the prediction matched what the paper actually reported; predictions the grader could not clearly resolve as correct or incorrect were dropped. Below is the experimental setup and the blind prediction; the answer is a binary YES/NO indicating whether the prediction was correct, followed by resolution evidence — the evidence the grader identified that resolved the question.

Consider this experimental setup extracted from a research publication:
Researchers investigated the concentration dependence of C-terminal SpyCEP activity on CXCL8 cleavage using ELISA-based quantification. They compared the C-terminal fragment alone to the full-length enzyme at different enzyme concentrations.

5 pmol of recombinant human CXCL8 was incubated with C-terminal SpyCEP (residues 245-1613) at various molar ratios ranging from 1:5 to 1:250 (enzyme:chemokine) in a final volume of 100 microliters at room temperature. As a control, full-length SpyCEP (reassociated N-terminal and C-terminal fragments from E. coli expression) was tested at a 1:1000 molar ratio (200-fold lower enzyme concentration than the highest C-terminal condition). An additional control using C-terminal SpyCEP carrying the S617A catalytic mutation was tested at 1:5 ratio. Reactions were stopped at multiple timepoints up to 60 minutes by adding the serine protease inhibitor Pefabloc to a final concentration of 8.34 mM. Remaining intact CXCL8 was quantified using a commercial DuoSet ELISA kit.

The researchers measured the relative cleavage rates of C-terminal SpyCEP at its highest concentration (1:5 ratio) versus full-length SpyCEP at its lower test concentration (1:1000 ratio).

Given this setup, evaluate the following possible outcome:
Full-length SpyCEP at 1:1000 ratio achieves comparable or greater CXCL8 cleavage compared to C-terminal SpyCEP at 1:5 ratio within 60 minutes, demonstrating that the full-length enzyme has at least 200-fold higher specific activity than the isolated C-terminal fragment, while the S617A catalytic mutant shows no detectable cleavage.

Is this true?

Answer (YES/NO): YES